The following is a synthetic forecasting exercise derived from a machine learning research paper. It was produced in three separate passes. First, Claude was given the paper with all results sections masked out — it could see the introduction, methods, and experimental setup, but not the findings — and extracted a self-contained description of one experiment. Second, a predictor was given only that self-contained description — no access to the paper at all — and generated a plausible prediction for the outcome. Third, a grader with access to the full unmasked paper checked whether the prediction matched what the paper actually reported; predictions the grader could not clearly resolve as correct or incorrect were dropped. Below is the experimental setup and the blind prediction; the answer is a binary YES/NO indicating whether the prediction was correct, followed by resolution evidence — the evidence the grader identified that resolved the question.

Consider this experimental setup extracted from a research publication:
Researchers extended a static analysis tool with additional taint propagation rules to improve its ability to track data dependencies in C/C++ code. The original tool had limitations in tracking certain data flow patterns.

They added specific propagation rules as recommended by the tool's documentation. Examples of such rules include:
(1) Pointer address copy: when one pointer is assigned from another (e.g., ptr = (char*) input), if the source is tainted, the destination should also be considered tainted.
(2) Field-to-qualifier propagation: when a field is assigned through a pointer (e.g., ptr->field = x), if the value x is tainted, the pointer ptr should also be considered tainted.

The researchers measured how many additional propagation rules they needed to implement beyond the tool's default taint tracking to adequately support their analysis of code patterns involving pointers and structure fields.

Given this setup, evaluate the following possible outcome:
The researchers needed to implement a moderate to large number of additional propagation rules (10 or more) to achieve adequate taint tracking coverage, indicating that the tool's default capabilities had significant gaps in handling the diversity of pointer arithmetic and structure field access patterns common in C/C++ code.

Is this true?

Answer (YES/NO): NO